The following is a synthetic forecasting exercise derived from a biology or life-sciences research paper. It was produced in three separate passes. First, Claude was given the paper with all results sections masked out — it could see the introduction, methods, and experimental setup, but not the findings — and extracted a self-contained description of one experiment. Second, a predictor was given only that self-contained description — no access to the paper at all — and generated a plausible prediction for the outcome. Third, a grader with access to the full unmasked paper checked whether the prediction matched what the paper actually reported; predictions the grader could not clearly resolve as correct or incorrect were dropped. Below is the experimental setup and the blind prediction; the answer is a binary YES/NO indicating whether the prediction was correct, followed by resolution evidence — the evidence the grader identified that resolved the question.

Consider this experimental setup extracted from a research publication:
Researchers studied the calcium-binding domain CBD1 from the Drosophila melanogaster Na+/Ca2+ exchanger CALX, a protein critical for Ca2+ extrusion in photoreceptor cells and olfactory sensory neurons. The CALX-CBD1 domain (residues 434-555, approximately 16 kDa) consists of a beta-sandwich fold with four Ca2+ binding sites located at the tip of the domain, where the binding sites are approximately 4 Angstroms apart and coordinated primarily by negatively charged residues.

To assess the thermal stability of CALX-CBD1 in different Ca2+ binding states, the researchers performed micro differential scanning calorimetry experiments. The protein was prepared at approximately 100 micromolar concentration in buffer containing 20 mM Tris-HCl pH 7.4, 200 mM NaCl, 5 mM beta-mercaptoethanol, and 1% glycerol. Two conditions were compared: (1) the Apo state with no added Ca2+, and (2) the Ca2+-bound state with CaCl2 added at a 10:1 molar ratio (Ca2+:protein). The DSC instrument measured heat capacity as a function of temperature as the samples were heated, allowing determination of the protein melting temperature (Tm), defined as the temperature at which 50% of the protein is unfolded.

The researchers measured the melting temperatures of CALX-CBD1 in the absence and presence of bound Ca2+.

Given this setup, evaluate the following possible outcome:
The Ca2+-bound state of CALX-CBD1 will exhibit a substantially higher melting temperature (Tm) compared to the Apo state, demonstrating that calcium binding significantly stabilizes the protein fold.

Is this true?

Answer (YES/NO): YES